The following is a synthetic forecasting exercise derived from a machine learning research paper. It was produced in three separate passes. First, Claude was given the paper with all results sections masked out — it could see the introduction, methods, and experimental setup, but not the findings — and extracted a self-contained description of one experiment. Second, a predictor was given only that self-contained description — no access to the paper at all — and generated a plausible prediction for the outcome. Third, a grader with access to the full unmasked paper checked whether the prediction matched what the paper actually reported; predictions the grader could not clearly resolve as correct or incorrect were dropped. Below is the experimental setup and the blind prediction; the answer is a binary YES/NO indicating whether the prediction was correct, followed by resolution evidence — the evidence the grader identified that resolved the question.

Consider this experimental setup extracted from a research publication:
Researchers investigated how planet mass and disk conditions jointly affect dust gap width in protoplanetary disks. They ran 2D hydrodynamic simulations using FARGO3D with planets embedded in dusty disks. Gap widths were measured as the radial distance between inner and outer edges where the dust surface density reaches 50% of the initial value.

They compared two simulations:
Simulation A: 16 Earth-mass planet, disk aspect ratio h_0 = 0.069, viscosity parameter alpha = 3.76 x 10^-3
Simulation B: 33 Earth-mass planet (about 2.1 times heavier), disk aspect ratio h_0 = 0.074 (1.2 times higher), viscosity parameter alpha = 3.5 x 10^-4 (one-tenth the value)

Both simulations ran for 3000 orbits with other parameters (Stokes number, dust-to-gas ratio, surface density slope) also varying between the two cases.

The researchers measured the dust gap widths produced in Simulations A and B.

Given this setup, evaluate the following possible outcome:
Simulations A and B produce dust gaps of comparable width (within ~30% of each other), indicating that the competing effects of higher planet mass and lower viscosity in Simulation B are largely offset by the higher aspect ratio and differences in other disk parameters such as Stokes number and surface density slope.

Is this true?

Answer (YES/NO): YES